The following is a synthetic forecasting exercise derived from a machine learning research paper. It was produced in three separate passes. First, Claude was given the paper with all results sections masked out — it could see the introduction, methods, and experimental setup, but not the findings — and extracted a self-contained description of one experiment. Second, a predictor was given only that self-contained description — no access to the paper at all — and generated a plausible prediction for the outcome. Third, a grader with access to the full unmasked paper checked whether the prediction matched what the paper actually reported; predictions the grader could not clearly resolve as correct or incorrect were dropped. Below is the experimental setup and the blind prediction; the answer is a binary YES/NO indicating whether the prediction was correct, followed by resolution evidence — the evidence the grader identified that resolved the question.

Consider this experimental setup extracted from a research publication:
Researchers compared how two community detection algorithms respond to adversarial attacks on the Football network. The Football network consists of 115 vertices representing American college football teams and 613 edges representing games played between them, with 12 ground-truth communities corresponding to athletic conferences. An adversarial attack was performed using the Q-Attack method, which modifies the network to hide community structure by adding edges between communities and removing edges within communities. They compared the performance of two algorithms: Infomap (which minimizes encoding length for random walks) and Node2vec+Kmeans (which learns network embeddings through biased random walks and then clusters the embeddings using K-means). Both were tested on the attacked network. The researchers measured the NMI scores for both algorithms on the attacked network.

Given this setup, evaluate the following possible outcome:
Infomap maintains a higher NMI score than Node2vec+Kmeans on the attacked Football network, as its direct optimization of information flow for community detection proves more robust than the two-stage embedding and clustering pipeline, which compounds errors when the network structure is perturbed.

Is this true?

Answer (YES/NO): NO